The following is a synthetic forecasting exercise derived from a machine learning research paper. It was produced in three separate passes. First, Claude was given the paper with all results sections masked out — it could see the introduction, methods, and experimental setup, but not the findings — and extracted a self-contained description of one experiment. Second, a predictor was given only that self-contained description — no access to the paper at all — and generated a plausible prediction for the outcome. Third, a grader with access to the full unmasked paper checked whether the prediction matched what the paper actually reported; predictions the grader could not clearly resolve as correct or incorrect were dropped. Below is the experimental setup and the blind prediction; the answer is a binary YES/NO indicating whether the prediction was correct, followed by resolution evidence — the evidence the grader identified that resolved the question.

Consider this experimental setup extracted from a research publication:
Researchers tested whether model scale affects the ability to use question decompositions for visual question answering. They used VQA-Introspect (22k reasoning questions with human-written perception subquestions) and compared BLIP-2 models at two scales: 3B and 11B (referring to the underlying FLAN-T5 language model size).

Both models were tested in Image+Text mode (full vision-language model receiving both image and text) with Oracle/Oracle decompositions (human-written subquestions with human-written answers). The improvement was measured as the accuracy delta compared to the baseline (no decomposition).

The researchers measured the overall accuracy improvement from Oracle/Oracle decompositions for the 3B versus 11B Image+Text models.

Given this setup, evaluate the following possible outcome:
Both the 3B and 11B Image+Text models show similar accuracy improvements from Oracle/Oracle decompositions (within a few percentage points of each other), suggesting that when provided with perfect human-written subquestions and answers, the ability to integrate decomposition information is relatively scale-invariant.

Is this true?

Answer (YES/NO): YES